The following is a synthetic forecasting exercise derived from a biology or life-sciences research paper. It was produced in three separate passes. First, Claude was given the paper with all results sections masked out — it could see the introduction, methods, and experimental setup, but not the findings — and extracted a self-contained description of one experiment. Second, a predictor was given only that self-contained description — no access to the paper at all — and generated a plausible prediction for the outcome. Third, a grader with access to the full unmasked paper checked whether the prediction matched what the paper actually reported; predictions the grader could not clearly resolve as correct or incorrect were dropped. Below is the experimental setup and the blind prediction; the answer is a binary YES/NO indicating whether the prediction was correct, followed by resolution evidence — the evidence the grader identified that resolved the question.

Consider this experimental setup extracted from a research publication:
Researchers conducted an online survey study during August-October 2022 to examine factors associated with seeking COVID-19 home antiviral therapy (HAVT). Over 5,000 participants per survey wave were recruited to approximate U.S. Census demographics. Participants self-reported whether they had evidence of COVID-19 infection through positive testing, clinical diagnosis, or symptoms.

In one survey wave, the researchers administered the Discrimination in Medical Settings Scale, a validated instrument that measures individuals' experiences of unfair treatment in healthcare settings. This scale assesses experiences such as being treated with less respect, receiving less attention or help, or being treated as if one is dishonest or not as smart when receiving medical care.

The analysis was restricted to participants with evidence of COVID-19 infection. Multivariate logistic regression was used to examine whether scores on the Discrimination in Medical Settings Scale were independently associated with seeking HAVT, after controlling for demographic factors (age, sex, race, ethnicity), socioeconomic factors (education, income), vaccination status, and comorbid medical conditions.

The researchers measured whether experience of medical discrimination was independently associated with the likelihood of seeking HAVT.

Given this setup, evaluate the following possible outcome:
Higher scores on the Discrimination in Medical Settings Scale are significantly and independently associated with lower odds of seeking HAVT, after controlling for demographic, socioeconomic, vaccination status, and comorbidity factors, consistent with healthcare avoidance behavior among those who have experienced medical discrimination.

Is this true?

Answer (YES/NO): NO